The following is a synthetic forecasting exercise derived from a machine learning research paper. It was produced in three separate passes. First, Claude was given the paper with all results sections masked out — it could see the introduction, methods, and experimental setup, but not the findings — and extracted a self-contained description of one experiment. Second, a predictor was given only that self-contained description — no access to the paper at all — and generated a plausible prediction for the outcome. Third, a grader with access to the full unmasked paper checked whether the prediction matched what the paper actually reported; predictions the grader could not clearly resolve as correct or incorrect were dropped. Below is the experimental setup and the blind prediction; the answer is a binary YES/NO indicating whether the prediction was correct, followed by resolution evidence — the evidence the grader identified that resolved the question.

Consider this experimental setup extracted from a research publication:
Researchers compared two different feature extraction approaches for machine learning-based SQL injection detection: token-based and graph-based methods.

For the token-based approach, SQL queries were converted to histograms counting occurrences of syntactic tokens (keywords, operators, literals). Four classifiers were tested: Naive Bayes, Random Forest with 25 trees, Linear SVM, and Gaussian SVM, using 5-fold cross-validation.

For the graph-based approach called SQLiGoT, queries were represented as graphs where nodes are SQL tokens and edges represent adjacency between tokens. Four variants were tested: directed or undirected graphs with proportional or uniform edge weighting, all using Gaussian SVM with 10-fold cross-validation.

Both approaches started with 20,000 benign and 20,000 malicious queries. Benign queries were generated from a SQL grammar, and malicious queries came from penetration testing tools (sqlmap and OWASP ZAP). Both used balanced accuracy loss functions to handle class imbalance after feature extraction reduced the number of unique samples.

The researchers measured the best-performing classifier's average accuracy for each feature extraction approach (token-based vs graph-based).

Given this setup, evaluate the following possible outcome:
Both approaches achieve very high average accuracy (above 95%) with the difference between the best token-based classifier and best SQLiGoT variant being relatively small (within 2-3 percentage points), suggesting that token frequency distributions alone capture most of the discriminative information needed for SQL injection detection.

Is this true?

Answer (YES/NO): NO